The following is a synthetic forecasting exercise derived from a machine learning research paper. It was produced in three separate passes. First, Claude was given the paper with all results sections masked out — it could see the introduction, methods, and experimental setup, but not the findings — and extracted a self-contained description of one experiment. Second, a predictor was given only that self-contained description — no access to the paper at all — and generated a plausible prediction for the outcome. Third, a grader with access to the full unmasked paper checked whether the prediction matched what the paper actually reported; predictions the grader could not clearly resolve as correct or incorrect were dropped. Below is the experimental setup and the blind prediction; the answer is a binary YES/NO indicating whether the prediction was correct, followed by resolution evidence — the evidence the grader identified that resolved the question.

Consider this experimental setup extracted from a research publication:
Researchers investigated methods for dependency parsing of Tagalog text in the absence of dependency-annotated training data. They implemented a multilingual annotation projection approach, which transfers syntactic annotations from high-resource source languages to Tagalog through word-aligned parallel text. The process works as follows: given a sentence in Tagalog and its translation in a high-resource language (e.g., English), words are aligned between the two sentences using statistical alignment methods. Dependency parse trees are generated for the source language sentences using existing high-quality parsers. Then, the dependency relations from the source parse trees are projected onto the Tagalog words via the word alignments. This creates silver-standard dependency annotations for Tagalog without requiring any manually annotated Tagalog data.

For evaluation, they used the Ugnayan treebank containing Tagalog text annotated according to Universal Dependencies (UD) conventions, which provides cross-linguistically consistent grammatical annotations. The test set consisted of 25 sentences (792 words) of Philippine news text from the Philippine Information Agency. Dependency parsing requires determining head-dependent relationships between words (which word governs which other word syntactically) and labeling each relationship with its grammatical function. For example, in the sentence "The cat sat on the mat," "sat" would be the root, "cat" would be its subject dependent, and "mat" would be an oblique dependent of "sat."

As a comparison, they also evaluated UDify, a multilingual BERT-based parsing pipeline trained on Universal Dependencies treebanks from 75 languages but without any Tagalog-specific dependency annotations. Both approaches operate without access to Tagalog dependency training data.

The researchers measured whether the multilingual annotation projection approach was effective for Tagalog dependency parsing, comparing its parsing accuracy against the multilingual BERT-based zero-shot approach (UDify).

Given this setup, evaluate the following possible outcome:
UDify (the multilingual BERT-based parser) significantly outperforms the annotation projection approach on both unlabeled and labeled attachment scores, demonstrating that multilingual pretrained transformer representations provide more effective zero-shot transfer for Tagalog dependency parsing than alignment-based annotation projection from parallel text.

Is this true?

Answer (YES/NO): YES